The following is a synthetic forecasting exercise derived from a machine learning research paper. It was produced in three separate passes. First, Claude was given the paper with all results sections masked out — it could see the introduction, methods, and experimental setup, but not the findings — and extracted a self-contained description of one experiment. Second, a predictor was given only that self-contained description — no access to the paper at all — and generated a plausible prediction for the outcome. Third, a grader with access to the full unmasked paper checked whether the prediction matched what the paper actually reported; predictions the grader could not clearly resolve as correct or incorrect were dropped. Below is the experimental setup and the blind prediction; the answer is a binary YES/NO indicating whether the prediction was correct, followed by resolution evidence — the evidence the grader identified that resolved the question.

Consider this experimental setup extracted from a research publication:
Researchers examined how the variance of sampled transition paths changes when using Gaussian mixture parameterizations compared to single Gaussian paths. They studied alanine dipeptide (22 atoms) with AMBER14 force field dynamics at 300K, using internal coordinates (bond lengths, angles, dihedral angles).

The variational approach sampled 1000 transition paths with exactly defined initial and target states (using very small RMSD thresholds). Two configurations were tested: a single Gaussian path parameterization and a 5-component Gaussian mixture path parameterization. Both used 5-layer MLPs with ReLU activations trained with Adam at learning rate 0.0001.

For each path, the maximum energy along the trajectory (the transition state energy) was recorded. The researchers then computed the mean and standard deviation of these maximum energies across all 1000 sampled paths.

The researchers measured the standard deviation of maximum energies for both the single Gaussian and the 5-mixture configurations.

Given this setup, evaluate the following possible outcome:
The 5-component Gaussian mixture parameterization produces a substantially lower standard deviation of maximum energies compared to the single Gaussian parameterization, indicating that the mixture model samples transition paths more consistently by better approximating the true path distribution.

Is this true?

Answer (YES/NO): NO